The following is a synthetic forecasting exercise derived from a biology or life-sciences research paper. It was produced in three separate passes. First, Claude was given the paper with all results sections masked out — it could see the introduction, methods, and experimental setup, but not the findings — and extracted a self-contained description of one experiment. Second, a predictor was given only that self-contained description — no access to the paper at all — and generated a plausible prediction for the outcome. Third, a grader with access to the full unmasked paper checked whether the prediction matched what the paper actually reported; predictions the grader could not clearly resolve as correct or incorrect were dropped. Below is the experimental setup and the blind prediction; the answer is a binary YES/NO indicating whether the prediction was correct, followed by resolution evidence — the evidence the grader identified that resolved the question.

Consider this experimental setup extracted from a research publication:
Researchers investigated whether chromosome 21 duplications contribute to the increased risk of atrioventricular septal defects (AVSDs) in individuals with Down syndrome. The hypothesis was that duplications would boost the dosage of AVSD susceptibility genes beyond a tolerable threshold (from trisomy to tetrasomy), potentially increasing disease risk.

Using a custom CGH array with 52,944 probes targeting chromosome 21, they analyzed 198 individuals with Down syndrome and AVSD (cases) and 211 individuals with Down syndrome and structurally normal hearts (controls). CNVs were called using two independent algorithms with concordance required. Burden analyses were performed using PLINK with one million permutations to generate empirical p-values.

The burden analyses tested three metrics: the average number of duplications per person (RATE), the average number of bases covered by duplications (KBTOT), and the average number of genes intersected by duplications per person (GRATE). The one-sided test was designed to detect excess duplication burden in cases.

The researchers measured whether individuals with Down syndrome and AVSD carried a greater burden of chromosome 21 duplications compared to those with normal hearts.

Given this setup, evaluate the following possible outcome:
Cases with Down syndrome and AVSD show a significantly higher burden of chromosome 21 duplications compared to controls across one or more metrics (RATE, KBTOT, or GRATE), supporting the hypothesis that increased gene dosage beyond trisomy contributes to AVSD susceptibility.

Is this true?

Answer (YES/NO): YES